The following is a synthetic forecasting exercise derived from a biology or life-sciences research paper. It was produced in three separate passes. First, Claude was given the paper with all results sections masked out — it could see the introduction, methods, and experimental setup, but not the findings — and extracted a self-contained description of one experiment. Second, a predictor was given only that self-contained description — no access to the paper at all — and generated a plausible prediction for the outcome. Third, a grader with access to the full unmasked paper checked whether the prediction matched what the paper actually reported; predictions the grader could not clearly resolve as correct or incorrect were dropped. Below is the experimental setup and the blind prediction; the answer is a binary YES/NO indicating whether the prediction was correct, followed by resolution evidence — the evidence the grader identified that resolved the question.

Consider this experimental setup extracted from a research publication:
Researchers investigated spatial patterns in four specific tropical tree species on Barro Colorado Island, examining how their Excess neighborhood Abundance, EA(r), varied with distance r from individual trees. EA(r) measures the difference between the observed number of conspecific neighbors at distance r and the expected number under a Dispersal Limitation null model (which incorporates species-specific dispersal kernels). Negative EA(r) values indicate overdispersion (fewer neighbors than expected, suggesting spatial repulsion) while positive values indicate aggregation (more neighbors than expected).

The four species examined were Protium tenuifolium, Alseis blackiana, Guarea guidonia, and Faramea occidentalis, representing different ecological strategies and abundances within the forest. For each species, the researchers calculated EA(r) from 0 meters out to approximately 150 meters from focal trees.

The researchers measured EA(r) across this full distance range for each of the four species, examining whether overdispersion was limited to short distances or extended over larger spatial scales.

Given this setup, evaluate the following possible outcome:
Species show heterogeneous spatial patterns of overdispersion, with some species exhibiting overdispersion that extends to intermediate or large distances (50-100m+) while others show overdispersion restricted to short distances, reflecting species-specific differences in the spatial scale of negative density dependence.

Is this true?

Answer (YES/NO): NO